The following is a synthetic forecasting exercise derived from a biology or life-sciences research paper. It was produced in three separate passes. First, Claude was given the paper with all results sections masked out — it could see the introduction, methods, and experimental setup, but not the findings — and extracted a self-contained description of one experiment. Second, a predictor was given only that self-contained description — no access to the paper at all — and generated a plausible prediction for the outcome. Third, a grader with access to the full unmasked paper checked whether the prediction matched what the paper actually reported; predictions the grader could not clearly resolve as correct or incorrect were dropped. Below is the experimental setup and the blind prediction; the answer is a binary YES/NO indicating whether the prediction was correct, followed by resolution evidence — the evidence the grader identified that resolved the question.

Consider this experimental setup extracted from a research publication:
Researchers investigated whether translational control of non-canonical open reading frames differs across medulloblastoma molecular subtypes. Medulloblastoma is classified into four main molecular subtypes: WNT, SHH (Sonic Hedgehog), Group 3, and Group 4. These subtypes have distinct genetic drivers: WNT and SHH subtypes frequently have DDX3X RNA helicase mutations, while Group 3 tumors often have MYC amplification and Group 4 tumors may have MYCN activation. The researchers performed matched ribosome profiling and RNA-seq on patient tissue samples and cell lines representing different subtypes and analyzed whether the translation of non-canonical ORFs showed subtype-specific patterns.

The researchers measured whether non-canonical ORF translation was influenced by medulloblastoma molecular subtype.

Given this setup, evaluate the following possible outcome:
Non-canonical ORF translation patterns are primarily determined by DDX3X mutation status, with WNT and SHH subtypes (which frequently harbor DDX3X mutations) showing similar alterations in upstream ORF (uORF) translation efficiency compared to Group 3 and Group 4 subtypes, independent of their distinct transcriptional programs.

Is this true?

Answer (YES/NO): NO